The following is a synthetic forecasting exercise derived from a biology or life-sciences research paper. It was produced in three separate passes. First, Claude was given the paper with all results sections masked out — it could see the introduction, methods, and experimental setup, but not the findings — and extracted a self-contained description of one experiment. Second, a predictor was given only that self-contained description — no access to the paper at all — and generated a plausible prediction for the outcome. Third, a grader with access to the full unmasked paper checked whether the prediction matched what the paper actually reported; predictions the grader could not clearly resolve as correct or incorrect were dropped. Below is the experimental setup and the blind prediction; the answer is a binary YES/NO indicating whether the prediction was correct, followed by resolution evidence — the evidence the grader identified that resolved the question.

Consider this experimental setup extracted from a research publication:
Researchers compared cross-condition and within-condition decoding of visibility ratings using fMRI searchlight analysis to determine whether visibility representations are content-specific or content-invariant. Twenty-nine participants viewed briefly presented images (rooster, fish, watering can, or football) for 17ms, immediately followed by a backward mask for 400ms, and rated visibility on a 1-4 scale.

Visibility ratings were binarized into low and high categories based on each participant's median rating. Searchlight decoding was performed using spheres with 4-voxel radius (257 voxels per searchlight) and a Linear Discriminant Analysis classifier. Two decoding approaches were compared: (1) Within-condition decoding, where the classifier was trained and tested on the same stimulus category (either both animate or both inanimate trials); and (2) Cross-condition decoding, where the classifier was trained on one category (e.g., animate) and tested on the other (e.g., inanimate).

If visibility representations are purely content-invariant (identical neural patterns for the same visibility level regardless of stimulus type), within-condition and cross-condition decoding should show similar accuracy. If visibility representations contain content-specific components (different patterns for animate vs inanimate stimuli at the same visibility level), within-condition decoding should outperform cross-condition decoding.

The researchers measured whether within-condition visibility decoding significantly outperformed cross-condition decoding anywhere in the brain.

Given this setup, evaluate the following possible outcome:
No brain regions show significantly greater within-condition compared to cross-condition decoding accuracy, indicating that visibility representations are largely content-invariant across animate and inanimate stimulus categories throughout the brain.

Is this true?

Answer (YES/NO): YES